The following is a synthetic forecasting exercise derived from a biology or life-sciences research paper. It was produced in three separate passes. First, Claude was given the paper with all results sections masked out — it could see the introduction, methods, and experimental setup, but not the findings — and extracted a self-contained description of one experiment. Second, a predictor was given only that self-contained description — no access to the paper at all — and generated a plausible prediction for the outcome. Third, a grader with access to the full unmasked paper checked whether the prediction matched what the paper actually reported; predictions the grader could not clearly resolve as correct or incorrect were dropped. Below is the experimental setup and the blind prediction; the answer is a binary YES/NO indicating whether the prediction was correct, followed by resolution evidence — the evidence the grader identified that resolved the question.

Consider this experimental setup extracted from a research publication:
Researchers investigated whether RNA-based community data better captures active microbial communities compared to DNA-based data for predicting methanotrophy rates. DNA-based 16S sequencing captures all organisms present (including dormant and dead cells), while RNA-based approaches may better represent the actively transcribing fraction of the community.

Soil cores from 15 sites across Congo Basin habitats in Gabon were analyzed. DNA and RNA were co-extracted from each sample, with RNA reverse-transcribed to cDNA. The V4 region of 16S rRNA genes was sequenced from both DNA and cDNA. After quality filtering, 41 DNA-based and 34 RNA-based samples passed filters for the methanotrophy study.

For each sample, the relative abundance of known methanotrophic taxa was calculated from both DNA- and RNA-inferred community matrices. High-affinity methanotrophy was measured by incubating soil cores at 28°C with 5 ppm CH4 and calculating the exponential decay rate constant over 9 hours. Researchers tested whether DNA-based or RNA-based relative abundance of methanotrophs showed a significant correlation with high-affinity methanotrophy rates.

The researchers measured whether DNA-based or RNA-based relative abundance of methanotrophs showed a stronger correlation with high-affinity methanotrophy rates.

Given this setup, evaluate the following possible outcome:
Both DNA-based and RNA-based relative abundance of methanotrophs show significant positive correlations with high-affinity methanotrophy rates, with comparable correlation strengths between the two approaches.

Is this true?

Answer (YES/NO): NO